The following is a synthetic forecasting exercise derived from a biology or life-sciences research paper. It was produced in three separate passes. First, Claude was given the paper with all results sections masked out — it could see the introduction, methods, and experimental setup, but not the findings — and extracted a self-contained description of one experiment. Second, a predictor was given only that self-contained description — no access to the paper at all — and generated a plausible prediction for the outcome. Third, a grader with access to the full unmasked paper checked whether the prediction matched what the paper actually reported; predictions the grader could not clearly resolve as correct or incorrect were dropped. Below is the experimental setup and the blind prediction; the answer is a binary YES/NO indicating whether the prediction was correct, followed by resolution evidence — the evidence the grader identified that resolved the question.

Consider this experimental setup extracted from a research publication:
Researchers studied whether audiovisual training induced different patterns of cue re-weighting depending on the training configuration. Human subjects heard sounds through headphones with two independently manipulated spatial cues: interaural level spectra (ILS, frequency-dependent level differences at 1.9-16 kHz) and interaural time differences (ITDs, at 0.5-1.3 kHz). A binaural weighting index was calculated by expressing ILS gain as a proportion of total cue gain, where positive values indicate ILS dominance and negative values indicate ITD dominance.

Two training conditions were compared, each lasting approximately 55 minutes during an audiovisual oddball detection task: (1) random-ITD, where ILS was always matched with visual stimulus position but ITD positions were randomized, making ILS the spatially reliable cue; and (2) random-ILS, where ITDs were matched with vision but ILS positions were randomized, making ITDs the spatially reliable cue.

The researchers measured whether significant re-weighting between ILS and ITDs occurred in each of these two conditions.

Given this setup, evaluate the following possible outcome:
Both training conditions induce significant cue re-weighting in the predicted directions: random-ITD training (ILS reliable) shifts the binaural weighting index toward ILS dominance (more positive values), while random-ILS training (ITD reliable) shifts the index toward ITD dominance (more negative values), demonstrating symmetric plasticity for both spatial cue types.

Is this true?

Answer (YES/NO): NO